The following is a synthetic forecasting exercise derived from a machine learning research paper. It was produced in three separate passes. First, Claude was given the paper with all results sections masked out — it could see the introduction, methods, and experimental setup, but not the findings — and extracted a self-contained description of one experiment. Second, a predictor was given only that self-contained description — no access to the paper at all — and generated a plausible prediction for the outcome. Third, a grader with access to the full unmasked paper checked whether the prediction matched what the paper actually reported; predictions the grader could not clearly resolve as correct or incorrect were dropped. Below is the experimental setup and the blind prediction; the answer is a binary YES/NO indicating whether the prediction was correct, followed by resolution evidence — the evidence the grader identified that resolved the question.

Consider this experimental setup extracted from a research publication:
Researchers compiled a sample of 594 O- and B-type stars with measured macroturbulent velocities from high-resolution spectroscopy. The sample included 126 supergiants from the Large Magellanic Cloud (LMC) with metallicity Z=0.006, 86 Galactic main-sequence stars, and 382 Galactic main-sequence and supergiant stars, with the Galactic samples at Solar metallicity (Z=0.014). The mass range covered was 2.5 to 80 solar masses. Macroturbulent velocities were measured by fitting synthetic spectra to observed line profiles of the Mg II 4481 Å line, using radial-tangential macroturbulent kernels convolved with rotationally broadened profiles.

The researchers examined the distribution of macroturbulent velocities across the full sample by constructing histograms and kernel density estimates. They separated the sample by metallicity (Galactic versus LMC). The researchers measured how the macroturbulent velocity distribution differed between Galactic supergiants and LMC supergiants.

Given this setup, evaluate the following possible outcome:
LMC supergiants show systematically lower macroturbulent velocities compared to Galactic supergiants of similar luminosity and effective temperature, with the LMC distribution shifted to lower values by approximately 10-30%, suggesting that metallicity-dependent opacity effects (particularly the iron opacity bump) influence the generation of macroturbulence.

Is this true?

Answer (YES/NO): NO